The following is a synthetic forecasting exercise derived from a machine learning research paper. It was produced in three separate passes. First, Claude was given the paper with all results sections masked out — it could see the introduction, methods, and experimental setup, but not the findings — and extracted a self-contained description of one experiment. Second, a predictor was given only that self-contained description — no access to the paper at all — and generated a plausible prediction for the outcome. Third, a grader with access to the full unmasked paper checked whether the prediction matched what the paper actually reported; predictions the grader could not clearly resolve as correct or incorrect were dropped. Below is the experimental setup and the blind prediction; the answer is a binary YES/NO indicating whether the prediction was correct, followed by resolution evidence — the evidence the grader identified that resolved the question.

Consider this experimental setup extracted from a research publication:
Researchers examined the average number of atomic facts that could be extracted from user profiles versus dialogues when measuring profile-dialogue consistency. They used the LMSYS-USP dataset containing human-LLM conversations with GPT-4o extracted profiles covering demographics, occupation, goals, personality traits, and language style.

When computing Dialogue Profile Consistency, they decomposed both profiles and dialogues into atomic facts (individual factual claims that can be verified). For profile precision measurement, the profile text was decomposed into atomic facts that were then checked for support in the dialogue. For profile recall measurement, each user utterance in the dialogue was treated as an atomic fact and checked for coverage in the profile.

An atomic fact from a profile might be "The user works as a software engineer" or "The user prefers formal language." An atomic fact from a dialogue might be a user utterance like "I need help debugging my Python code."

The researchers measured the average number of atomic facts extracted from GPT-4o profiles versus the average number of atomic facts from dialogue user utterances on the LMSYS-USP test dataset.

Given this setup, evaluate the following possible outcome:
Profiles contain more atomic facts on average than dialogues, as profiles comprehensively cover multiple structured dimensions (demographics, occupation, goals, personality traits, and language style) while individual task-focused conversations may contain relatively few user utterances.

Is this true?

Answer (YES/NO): YES